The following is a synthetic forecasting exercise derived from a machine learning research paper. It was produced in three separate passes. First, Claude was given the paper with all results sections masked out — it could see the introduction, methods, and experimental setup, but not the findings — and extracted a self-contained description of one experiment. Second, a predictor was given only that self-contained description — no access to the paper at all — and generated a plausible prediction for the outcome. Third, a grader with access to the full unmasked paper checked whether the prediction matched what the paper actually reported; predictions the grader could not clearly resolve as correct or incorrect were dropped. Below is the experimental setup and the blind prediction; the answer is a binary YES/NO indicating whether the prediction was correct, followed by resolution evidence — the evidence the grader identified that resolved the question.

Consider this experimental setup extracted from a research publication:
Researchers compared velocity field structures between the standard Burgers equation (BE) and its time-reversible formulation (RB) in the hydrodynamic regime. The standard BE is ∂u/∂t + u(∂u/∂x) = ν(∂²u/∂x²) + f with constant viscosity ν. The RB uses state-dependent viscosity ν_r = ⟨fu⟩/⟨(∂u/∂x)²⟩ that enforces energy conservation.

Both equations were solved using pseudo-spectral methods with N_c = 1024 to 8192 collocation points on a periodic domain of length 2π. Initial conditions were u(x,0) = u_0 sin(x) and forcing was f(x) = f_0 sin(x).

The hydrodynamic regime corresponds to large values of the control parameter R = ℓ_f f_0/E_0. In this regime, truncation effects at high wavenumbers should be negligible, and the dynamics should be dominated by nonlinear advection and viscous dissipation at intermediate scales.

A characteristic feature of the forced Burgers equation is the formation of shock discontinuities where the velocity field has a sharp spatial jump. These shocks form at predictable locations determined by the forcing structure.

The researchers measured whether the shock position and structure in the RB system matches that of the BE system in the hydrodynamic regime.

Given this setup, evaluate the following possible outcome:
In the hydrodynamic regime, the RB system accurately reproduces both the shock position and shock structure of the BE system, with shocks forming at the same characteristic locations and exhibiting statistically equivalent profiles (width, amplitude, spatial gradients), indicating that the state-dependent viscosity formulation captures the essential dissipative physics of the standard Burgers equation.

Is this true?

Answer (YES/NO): YES